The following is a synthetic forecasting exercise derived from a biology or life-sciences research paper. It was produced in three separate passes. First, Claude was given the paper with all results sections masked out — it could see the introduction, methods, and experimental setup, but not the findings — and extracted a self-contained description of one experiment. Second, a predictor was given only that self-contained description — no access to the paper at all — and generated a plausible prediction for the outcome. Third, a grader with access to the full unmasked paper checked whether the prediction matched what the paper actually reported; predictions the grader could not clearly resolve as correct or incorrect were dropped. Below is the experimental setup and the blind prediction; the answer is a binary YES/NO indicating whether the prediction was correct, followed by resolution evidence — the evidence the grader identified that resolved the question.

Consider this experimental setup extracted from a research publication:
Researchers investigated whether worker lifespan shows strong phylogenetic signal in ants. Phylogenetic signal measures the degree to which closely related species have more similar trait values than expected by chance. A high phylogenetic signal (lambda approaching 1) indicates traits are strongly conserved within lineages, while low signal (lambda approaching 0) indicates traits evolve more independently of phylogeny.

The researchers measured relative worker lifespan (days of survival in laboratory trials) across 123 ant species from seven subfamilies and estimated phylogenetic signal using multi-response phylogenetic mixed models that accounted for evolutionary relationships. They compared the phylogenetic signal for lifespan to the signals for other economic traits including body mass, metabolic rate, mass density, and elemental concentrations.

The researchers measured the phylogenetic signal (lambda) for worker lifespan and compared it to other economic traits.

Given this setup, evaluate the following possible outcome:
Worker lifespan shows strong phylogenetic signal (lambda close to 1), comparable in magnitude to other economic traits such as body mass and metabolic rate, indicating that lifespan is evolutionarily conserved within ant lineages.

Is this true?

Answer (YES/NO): NO